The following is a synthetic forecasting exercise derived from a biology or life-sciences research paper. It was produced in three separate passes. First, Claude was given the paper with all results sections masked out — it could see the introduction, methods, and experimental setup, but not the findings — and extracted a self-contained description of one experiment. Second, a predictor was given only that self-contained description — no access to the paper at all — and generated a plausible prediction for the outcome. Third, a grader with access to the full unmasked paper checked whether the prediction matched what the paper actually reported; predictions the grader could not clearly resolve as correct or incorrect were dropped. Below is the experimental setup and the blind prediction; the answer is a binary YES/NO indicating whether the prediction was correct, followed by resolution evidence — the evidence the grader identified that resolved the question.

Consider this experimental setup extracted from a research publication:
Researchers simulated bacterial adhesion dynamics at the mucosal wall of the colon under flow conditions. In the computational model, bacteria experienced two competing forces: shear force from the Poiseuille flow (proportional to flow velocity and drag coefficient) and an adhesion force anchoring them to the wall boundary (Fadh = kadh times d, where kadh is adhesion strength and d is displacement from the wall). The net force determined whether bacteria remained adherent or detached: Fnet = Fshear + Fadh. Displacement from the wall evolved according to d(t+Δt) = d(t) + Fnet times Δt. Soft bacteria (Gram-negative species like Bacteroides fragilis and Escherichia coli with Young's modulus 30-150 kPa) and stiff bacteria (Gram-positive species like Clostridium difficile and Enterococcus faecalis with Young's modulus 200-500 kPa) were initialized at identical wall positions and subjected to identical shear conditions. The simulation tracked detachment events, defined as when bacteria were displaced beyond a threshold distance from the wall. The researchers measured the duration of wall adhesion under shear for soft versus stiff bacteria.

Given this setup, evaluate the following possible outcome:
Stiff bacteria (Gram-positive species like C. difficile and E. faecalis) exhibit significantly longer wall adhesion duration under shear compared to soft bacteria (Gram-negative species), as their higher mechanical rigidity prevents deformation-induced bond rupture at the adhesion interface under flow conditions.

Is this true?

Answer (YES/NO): YES